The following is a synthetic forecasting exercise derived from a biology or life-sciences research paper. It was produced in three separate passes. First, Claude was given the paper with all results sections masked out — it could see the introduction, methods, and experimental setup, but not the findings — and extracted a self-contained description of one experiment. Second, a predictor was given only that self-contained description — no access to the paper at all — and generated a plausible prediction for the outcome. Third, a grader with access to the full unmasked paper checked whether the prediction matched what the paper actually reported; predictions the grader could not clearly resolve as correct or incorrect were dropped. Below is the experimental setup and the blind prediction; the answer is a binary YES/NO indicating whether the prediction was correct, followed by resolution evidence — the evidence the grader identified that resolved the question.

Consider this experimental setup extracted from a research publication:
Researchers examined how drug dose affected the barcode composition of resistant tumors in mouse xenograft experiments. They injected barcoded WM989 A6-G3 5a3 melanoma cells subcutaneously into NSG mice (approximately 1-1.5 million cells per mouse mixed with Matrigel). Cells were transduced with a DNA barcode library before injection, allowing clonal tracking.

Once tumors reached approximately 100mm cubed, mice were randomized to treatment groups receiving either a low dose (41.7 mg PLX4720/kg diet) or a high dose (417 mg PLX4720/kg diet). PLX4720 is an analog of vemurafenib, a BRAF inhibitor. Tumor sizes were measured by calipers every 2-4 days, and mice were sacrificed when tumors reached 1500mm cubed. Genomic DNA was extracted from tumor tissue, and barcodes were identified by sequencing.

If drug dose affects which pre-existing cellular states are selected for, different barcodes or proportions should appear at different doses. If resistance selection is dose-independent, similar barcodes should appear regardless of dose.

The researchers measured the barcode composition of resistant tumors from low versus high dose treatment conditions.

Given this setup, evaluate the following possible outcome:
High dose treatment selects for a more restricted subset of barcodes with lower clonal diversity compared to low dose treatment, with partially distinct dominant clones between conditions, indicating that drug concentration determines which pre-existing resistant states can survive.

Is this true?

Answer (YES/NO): YES